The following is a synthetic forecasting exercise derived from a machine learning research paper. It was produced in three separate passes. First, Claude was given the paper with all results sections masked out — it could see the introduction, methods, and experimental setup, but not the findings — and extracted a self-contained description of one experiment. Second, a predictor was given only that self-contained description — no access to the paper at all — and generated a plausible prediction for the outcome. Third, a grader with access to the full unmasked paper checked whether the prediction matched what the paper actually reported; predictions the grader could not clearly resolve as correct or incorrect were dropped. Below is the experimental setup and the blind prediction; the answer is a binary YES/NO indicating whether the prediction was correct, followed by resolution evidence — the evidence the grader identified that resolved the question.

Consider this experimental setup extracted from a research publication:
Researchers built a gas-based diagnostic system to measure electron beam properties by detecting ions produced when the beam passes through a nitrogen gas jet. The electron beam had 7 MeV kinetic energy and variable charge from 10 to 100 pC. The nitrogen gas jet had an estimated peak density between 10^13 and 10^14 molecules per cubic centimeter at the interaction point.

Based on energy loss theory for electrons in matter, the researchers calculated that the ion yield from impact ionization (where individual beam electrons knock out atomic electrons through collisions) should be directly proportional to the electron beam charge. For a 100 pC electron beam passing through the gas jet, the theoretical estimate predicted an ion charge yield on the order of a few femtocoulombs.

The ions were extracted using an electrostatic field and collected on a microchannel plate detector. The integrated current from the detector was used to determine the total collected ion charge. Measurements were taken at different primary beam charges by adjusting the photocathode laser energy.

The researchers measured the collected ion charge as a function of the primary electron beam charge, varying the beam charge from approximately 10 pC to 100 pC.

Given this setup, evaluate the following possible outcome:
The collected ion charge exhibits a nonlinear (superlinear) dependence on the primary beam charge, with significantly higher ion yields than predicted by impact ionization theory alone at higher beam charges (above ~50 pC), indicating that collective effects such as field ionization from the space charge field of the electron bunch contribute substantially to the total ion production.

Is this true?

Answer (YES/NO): NO